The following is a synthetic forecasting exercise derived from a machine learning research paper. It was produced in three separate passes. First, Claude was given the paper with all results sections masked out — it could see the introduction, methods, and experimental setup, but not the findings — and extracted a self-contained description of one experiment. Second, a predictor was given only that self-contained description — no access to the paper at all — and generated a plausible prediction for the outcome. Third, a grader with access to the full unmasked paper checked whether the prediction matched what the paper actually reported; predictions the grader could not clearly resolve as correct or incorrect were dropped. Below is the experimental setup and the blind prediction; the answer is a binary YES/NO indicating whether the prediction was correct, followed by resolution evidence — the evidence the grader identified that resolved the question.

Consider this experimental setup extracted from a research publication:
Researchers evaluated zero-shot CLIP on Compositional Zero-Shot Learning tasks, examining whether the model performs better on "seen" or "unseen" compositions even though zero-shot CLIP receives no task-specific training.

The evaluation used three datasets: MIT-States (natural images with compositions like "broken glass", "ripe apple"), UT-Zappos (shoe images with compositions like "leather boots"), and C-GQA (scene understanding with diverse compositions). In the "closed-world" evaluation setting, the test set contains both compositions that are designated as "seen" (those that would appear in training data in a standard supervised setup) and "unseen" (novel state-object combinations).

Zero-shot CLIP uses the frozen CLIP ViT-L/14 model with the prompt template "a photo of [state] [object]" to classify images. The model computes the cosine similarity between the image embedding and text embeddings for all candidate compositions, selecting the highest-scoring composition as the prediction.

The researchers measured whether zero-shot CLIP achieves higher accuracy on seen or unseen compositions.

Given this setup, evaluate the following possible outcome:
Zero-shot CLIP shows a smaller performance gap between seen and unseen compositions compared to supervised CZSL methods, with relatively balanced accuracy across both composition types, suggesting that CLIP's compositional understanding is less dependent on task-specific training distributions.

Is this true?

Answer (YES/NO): NO